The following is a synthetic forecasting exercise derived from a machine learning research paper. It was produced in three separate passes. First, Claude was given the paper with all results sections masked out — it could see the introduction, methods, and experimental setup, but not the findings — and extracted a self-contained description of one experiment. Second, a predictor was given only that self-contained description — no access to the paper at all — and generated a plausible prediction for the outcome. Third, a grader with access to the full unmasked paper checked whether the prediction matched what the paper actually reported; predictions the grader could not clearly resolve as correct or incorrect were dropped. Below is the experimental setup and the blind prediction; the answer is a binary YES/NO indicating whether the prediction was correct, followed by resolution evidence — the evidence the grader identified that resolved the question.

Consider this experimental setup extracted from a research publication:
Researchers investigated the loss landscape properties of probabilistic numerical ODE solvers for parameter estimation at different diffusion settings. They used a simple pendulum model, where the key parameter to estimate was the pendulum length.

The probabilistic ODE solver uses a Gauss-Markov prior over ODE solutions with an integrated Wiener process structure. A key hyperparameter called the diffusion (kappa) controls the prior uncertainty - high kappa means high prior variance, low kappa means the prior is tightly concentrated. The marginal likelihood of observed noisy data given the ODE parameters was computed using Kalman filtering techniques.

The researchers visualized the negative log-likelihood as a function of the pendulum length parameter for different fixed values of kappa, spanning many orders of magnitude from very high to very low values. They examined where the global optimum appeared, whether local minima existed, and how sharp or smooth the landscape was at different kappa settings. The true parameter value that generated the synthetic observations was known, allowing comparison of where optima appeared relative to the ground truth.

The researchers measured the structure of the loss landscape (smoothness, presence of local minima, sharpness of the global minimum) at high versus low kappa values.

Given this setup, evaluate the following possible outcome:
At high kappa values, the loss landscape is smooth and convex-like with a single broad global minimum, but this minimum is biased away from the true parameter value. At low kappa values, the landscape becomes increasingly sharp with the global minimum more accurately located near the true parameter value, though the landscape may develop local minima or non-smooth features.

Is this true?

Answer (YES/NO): YES